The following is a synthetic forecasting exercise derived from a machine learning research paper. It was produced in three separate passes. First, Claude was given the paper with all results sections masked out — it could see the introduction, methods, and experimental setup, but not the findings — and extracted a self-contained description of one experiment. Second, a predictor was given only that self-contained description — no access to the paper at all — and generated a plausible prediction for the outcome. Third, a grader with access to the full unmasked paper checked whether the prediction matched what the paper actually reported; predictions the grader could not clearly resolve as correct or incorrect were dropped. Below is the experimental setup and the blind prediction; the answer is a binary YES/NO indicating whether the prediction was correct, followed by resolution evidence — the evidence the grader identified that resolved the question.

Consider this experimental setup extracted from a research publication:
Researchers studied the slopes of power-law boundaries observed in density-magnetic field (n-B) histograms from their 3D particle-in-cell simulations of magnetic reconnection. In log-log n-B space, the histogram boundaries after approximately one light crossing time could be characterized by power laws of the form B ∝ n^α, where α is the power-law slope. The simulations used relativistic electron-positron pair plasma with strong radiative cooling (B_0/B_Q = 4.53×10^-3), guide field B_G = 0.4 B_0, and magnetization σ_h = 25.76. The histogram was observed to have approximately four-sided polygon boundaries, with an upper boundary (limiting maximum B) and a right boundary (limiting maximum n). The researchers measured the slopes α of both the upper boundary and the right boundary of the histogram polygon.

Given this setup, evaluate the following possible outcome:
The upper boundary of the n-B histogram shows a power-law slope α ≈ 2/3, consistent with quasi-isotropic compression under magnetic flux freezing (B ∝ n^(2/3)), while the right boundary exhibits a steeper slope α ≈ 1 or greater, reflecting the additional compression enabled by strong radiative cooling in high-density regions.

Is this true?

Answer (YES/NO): NO